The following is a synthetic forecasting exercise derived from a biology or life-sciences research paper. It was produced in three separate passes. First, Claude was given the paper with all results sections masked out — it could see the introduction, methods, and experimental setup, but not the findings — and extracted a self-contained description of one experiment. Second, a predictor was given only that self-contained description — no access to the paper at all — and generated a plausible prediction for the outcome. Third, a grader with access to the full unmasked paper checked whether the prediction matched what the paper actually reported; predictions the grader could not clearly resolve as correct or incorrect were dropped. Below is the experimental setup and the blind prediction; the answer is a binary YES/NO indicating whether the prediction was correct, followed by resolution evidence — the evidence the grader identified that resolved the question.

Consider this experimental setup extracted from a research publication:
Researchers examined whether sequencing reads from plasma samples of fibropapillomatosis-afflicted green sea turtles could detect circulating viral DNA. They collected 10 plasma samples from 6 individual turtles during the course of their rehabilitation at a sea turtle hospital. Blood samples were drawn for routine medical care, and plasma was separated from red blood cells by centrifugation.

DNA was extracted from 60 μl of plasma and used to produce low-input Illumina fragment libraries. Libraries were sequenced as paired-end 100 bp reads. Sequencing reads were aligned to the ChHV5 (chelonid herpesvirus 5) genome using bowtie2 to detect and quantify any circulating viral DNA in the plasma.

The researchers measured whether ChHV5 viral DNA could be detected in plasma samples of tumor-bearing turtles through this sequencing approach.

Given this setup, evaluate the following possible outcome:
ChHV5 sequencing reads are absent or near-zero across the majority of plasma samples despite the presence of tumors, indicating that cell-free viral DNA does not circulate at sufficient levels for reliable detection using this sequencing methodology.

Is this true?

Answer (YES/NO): NO